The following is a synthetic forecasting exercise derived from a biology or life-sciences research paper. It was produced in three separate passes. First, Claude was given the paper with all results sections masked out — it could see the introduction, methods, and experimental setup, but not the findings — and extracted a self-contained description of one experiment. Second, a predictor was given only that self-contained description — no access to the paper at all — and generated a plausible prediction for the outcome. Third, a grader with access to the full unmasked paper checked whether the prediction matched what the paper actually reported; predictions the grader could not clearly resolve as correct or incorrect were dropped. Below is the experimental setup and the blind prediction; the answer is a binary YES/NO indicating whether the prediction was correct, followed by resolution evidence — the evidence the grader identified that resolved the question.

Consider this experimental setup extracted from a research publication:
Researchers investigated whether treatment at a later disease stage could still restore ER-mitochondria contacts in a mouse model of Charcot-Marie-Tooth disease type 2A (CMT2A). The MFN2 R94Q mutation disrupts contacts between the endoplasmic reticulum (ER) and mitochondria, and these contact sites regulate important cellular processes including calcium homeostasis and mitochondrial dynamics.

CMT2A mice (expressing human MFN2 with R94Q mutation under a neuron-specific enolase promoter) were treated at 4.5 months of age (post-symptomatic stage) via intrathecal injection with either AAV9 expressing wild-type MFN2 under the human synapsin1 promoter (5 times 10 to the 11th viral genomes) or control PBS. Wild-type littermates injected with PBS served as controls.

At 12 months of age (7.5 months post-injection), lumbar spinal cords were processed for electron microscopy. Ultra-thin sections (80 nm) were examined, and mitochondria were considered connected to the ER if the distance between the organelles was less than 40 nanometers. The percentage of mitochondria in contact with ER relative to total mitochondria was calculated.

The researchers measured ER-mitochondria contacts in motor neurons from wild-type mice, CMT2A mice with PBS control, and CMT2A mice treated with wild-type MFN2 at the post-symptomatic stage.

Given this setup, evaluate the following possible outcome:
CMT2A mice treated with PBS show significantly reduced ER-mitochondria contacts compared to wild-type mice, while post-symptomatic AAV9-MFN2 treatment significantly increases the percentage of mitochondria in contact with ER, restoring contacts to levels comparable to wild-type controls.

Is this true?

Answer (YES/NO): YES